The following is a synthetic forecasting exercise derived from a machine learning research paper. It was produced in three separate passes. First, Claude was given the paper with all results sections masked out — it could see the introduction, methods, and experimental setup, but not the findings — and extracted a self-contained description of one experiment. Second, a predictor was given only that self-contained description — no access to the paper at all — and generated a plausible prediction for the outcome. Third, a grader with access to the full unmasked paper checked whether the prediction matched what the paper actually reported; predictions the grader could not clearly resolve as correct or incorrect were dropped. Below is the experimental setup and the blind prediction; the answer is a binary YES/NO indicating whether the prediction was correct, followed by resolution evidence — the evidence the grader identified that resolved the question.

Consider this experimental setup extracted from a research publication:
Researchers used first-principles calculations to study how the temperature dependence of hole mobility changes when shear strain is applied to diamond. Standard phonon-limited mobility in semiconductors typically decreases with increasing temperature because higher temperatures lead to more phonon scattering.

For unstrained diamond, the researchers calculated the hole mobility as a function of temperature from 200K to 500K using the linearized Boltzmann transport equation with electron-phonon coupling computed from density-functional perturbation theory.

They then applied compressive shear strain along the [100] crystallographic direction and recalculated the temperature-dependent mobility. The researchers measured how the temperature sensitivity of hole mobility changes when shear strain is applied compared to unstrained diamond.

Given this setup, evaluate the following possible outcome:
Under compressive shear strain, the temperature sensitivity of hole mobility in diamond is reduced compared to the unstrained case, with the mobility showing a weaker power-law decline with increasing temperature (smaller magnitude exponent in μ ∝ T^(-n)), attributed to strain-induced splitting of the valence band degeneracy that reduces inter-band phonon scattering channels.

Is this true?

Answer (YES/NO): YES